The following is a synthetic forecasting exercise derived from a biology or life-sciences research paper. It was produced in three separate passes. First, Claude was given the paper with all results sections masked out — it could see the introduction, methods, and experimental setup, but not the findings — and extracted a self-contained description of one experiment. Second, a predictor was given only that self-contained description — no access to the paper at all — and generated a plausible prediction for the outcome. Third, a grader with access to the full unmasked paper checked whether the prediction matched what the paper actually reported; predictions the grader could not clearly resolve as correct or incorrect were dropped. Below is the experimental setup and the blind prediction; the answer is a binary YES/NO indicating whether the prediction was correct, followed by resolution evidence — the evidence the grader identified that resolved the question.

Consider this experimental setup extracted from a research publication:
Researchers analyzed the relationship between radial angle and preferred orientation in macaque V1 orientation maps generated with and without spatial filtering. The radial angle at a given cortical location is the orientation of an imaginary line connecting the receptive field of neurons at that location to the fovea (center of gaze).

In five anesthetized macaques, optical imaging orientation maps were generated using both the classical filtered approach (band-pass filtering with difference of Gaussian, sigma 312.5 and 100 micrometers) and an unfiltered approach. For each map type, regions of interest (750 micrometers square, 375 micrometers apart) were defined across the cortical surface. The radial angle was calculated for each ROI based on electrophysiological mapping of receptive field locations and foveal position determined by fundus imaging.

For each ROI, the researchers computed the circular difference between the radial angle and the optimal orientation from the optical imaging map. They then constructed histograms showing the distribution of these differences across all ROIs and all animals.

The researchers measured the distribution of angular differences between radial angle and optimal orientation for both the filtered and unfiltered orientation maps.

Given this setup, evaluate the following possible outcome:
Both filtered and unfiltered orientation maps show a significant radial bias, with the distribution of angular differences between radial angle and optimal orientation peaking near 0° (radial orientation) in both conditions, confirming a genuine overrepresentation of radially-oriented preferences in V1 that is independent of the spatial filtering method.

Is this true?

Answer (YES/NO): NO